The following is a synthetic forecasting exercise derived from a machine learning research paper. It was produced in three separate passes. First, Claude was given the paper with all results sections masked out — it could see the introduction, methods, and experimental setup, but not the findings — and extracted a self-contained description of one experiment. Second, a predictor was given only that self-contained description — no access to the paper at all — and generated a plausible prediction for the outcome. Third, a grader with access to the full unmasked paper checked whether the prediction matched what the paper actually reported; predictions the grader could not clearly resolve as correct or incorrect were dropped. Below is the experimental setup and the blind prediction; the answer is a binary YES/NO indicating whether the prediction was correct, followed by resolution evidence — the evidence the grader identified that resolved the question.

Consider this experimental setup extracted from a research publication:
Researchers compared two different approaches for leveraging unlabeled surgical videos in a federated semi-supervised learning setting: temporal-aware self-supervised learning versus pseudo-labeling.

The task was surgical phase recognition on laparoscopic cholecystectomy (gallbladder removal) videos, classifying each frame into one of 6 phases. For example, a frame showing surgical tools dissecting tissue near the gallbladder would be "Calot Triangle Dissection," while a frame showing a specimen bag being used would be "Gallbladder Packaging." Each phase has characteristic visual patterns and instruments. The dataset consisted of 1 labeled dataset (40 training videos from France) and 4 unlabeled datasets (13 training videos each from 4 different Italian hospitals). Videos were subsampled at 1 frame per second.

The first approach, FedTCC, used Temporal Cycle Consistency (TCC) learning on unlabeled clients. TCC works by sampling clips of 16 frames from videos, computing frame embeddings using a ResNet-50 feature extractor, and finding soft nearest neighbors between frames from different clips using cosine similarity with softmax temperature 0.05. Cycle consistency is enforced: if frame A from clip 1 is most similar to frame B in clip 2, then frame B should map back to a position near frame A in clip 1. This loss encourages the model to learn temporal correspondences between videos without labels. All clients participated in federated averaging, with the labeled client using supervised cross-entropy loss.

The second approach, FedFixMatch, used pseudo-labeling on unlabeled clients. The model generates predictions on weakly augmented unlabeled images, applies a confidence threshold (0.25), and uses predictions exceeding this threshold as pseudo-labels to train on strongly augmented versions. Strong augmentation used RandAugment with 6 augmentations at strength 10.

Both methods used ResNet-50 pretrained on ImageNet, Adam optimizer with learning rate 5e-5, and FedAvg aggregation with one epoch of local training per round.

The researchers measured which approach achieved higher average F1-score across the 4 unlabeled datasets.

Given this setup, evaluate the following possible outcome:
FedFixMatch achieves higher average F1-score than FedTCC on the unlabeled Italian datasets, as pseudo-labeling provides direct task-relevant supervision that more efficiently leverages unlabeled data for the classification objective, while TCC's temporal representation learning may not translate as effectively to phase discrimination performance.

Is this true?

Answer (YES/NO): NO